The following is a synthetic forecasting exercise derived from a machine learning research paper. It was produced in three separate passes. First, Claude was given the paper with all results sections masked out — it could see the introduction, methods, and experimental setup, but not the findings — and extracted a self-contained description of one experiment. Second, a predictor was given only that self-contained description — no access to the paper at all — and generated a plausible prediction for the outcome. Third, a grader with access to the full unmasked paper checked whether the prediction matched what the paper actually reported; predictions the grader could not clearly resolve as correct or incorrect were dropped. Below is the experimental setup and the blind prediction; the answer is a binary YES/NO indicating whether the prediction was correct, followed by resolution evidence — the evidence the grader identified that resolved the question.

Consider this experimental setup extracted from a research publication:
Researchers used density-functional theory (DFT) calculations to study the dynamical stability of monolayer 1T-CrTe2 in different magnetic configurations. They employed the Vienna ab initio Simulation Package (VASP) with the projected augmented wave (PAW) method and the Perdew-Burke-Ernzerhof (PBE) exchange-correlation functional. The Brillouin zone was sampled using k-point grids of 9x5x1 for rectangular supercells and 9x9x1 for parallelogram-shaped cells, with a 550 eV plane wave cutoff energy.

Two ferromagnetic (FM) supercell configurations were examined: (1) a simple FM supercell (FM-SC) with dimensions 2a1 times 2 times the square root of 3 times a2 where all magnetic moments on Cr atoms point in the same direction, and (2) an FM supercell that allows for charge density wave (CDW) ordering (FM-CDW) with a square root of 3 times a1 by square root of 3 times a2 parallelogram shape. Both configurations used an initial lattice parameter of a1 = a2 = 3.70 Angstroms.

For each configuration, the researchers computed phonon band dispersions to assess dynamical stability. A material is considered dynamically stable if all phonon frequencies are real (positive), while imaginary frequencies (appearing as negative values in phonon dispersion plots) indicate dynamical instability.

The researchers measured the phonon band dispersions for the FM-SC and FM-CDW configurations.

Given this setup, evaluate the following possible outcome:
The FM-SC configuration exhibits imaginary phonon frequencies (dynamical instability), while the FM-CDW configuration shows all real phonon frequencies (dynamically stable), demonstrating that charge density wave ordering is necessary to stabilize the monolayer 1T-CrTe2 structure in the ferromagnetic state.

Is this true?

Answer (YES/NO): YES